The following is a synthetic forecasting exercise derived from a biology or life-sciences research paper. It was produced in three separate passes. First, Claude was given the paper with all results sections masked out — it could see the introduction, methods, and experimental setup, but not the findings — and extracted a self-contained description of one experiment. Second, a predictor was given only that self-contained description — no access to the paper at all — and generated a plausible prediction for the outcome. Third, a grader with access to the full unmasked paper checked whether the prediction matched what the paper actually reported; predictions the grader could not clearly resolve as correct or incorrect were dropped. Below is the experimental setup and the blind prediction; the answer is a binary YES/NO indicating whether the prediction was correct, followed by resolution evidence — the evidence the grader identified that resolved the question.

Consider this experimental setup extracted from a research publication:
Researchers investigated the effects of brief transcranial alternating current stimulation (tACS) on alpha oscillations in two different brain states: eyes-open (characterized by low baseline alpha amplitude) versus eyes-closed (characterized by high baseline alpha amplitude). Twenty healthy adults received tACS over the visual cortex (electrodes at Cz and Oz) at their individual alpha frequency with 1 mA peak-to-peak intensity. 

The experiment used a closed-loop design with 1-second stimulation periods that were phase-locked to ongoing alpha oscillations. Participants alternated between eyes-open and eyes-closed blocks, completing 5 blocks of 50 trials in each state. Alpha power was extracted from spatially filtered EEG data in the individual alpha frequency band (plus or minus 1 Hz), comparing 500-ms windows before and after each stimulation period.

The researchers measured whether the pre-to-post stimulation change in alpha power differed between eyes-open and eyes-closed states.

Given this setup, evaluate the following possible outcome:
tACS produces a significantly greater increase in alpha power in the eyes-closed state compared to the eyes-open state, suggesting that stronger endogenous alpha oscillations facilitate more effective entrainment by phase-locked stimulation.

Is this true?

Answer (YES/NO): NO